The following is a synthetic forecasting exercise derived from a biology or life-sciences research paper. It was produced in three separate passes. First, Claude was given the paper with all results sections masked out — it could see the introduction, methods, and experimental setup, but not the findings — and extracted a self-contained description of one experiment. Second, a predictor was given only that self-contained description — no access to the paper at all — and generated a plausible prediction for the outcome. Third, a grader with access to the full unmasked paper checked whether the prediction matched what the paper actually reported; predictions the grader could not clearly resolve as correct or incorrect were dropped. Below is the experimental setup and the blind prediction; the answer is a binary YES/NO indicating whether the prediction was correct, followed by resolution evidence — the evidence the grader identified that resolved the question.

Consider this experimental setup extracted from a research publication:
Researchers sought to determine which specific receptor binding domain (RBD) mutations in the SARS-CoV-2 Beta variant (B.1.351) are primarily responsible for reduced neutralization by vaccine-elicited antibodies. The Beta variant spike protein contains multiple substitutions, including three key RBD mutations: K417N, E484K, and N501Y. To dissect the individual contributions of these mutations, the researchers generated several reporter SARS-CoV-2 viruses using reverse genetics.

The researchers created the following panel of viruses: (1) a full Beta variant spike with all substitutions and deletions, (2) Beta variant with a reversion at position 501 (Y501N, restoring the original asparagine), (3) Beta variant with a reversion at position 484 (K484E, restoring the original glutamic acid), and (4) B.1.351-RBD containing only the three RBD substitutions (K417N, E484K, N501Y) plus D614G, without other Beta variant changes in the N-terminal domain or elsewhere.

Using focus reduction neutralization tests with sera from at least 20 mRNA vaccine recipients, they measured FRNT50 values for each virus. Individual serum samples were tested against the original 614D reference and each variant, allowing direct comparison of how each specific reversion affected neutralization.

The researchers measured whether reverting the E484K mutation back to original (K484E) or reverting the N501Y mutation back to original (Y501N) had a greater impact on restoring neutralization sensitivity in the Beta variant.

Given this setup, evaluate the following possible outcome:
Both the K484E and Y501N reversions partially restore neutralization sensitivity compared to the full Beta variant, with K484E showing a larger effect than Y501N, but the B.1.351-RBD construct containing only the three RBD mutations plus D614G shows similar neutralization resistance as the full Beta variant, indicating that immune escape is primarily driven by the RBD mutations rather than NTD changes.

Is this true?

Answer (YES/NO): NO